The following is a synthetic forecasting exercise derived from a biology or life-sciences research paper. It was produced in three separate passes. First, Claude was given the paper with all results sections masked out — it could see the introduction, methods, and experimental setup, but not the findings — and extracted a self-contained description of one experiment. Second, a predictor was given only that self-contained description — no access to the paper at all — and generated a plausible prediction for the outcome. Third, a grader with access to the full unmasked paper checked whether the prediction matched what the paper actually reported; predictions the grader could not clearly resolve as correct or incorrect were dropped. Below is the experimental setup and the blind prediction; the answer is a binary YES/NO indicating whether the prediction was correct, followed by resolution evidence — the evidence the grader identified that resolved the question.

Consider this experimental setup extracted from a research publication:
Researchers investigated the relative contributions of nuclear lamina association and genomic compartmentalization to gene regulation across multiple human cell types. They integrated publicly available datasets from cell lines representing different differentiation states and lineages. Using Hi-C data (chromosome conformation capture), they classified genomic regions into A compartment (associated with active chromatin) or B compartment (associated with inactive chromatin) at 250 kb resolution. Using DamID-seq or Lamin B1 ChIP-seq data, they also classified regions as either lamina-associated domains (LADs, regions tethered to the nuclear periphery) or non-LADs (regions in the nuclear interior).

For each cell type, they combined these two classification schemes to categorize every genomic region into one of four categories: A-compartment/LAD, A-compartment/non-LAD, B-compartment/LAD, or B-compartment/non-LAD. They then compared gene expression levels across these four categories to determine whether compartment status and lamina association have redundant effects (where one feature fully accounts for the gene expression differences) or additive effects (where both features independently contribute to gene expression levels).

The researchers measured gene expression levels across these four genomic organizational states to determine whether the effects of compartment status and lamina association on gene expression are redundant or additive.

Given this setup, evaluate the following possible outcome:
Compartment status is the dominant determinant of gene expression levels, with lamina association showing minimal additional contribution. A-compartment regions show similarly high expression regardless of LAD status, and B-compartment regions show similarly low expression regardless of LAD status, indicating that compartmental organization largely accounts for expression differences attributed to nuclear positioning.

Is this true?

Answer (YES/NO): NO